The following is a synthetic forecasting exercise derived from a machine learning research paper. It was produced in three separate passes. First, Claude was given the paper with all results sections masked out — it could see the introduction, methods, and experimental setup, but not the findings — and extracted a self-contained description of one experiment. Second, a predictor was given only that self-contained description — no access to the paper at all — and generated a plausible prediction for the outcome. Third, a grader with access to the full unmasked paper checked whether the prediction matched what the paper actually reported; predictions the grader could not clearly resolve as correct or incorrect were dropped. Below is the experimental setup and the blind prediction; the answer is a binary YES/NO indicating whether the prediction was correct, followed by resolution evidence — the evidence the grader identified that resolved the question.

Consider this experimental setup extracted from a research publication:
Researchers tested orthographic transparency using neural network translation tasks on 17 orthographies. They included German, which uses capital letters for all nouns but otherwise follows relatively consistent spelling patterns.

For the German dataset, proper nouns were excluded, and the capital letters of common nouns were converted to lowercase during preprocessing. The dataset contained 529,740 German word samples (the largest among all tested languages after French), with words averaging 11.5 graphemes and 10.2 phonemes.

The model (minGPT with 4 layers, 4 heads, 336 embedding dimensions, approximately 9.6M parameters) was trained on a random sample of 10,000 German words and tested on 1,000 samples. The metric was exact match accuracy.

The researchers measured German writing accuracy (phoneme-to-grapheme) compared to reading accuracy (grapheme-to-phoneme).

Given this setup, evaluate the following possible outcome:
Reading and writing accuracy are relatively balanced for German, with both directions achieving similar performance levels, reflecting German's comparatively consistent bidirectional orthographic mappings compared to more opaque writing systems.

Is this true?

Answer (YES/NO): NO